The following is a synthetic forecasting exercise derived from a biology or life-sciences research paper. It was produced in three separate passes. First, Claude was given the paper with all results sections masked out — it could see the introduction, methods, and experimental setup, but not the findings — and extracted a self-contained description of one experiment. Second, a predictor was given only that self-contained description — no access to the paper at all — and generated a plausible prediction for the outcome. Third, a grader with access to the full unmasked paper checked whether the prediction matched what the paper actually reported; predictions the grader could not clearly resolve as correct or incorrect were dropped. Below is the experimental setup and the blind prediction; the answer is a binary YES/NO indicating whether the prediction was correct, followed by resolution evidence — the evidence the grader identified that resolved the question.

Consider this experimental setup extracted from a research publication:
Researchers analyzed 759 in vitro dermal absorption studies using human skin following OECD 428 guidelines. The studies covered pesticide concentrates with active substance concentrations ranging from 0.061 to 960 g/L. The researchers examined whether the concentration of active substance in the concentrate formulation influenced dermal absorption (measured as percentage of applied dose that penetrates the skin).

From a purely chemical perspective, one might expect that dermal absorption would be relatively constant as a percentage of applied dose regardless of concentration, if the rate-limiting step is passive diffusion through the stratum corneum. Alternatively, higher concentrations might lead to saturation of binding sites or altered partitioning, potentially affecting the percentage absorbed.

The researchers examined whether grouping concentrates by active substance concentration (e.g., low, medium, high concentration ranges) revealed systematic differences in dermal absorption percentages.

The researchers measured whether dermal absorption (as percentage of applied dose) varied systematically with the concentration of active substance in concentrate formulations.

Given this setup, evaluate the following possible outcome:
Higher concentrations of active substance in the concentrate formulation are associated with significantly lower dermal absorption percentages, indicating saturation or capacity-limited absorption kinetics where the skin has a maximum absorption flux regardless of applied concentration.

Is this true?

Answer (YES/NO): NO